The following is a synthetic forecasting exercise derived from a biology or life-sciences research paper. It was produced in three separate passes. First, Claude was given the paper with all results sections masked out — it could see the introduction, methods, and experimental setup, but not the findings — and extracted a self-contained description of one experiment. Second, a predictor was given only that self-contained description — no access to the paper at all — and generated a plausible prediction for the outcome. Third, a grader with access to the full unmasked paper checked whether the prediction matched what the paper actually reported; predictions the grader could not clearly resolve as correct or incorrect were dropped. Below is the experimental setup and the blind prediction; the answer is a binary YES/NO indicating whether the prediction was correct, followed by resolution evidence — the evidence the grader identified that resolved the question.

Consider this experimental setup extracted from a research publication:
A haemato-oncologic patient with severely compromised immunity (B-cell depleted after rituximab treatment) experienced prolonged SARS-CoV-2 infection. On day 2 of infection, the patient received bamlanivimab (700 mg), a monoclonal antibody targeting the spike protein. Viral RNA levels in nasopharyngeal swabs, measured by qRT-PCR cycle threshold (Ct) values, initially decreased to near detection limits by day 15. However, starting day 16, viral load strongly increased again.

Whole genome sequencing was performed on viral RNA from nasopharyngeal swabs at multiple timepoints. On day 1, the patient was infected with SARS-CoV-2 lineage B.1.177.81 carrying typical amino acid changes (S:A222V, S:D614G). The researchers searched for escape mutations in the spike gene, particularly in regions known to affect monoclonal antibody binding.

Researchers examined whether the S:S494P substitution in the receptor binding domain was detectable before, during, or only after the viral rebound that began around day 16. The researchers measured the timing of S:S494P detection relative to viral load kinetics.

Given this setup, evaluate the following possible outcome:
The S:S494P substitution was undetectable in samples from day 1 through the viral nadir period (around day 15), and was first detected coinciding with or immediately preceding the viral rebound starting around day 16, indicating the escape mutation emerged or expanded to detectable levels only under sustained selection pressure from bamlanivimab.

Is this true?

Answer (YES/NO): YES